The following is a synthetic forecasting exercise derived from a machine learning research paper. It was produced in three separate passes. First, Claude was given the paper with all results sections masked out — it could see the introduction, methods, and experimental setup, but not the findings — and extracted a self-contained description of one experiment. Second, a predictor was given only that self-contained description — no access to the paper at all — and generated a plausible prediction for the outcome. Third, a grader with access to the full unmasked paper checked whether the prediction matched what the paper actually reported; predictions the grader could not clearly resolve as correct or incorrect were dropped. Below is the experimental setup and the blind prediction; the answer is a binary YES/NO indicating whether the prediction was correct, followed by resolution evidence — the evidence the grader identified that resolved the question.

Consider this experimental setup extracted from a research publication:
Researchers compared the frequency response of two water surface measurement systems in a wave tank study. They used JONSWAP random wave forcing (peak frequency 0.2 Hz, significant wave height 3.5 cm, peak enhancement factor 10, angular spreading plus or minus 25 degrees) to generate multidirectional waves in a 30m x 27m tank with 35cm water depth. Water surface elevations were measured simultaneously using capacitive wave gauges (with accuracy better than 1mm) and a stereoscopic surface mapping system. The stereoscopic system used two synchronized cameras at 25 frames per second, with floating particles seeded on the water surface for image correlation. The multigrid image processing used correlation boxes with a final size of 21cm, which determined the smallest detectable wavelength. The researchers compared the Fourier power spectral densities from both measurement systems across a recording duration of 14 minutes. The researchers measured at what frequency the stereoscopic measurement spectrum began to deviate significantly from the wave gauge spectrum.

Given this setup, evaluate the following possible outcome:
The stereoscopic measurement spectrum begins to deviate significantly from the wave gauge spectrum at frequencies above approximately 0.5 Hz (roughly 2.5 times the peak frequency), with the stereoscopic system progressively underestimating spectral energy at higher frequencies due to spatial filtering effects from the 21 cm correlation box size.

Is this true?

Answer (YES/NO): NO